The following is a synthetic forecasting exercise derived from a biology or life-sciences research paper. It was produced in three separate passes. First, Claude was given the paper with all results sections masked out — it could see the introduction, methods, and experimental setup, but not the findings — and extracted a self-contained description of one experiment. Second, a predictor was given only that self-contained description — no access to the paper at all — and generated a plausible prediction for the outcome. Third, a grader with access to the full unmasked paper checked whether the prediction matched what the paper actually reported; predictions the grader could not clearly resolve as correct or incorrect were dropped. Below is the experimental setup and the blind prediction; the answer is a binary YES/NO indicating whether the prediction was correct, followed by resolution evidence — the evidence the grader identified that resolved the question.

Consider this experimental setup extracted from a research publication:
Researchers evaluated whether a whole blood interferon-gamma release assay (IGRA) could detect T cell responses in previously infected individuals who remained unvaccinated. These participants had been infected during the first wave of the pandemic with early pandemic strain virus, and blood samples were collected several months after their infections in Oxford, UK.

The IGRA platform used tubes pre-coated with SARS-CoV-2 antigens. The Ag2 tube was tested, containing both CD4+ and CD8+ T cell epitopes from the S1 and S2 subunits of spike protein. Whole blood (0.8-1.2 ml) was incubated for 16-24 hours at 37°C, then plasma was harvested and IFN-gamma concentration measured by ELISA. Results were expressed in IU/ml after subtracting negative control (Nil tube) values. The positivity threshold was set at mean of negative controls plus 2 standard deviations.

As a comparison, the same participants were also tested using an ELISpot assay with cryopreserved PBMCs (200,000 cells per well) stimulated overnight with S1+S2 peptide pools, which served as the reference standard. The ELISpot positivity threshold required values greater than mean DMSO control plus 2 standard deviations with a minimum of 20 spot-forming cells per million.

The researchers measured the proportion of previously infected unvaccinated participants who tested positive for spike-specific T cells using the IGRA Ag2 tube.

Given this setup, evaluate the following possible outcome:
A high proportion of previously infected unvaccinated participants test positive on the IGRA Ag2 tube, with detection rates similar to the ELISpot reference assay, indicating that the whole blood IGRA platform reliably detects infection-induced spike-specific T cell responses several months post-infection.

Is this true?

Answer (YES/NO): NO